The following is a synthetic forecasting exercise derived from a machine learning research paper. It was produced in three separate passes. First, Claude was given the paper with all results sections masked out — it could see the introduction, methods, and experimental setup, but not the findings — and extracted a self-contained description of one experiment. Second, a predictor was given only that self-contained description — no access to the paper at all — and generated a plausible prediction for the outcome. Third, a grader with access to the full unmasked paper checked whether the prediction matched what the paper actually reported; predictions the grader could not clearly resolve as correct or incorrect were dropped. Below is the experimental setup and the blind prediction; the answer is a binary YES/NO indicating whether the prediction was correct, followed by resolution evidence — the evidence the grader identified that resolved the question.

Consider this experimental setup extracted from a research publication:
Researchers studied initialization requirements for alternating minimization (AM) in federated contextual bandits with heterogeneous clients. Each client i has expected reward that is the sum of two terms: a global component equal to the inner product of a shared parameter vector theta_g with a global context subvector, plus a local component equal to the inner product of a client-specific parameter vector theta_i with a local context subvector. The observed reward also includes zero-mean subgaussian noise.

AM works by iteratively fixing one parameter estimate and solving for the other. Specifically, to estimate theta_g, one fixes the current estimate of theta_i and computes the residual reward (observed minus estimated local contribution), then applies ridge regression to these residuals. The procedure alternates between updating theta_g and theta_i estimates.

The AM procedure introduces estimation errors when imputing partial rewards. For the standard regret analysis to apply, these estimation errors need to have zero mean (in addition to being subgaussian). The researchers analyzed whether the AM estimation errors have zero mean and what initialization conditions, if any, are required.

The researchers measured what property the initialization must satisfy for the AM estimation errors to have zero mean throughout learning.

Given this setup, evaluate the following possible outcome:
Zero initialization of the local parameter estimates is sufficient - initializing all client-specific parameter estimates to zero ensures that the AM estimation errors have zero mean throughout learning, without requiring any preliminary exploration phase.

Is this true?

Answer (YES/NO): NO